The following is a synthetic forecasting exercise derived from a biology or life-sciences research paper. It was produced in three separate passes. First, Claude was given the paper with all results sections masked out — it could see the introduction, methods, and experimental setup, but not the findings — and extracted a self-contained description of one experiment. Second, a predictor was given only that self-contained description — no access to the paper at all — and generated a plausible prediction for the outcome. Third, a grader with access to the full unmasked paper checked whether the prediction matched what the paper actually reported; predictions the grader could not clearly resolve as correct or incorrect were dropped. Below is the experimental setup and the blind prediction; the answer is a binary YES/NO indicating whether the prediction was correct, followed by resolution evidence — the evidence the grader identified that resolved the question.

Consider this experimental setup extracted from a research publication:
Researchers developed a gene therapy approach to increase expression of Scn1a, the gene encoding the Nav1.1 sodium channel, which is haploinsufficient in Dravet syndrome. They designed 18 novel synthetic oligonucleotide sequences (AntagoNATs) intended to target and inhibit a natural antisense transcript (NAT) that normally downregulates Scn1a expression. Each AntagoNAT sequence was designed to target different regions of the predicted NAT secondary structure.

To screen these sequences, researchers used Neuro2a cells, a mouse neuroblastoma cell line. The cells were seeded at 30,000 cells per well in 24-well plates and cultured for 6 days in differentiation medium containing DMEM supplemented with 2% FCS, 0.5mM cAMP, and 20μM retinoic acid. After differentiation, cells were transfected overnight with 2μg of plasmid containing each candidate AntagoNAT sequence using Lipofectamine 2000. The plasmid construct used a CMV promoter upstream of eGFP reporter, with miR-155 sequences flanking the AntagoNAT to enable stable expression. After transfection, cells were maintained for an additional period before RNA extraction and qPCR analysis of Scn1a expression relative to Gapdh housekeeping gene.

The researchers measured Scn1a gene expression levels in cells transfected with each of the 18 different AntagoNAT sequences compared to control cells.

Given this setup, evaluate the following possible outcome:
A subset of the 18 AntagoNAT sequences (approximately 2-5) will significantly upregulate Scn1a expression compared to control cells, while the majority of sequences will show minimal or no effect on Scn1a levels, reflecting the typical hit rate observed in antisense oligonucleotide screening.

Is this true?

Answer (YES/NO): NO